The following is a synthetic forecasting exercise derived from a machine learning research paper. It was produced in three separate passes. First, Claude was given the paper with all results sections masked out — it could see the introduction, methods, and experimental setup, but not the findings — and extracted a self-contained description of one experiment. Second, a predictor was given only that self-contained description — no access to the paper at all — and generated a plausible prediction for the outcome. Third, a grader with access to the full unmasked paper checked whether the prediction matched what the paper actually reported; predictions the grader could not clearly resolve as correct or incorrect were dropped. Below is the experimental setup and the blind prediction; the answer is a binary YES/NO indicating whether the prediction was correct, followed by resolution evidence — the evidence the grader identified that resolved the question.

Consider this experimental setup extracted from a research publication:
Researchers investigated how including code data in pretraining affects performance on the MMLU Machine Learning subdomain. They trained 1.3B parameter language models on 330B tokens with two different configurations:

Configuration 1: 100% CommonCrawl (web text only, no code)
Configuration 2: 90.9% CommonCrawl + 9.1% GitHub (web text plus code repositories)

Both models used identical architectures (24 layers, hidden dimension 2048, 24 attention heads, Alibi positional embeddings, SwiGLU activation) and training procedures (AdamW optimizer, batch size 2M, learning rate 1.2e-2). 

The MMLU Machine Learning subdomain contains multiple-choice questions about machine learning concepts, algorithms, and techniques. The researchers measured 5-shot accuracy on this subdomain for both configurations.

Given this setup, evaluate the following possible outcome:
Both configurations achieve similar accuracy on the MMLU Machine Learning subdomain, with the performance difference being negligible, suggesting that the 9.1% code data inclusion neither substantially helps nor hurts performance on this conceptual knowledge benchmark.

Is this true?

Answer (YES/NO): NO